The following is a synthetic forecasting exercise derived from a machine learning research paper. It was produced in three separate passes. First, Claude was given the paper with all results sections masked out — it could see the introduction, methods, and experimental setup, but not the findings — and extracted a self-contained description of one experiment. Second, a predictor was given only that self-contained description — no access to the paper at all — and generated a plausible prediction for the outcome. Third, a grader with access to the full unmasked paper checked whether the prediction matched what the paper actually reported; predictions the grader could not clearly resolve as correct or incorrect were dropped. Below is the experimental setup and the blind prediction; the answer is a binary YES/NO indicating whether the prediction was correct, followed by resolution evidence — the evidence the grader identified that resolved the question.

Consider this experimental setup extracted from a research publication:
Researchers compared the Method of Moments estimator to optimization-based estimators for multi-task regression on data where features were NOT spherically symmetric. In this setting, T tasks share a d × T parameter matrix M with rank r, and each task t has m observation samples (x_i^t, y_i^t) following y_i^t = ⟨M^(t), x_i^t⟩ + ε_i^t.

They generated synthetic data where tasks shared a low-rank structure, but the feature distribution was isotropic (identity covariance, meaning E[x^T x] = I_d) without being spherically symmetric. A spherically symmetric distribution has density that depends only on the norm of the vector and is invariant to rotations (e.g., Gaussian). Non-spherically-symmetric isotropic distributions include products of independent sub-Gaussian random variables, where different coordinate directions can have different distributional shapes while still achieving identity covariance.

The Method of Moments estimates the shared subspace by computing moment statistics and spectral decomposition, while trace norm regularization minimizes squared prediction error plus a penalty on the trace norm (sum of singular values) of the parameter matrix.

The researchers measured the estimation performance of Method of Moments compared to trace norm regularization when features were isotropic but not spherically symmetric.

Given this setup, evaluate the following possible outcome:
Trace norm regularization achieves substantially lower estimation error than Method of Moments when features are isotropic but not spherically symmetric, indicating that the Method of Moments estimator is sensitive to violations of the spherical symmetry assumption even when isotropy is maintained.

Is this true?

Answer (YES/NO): YES